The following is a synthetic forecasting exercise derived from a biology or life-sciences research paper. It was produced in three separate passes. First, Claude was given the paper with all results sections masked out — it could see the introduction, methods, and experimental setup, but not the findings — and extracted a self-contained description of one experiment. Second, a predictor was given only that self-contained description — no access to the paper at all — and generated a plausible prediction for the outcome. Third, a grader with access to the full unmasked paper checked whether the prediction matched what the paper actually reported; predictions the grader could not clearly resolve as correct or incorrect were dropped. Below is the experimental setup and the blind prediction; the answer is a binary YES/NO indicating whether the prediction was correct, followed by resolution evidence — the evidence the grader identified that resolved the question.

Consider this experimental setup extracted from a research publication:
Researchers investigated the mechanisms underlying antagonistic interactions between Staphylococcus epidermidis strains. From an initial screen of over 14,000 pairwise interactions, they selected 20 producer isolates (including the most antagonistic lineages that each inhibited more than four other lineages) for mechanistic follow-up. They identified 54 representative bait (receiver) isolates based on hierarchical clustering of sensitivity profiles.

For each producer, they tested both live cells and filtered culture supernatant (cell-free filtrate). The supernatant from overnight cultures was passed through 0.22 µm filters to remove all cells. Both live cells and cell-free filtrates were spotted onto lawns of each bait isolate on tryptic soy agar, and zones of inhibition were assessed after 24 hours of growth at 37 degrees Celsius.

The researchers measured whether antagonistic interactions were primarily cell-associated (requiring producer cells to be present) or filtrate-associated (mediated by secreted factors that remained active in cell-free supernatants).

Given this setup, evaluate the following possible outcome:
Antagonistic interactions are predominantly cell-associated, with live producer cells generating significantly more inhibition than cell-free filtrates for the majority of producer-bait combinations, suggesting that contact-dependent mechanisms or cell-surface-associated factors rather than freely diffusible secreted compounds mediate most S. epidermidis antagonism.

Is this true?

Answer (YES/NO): YES